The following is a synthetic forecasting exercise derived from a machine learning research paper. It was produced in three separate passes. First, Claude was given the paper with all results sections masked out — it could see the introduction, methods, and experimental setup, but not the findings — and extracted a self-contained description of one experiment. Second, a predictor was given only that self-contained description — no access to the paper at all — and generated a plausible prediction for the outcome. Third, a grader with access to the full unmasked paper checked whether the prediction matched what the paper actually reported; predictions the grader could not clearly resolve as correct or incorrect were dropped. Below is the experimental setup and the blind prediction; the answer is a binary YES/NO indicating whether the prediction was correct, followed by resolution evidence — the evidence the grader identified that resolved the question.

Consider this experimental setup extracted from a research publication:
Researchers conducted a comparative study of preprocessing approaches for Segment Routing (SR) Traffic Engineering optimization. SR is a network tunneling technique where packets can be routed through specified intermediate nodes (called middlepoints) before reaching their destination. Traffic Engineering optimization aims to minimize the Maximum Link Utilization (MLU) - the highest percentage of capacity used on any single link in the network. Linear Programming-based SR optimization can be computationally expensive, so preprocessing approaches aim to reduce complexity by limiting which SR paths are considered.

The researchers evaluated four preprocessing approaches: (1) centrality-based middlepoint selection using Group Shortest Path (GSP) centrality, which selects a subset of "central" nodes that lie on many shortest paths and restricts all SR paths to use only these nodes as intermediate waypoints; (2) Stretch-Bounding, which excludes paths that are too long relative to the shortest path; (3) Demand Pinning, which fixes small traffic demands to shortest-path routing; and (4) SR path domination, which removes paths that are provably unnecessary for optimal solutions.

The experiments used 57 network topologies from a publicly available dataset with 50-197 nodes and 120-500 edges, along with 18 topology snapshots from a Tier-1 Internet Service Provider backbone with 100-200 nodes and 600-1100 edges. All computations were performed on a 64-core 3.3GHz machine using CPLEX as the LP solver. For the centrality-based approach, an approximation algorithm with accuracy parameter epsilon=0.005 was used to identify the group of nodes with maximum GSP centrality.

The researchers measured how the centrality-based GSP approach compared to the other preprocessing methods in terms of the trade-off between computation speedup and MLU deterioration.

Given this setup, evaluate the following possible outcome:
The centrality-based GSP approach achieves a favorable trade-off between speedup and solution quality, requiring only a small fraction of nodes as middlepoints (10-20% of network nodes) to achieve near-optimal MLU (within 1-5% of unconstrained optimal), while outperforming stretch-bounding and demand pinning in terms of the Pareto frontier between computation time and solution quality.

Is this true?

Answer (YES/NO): NO